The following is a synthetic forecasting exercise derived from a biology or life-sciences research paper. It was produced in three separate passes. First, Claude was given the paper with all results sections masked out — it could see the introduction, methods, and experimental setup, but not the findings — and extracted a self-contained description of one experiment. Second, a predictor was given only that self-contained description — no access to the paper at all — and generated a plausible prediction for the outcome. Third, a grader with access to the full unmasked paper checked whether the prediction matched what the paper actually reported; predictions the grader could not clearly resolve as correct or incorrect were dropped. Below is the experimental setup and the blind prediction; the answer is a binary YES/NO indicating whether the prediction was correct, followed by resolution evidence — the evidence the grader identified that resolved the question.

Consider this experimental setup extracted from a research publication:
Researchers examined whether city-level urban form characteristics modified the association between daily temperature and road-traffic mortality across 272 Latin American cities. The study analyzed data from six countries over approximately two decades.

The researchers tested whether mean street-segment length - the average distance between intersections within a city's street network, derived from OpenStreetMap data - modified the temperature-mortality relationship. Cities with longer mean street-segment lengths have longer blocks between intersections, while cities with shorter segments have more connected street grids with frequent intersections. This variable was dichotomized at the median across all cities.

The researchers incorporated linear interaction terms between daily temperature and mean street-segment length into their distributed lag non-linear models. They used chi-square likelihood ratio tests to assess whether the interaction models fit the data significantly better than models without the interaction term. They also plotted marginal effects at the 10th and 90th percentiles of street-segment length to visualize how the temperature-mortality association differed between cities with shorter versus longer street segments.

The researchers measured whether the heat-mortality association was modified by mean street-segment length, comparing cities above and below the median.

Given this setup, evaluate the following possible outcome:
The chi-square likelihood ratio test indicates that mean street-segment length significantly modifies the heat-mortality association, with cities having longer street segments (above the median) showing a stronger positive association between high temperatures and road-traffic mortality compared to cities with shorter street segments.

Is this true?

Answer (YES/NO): NO